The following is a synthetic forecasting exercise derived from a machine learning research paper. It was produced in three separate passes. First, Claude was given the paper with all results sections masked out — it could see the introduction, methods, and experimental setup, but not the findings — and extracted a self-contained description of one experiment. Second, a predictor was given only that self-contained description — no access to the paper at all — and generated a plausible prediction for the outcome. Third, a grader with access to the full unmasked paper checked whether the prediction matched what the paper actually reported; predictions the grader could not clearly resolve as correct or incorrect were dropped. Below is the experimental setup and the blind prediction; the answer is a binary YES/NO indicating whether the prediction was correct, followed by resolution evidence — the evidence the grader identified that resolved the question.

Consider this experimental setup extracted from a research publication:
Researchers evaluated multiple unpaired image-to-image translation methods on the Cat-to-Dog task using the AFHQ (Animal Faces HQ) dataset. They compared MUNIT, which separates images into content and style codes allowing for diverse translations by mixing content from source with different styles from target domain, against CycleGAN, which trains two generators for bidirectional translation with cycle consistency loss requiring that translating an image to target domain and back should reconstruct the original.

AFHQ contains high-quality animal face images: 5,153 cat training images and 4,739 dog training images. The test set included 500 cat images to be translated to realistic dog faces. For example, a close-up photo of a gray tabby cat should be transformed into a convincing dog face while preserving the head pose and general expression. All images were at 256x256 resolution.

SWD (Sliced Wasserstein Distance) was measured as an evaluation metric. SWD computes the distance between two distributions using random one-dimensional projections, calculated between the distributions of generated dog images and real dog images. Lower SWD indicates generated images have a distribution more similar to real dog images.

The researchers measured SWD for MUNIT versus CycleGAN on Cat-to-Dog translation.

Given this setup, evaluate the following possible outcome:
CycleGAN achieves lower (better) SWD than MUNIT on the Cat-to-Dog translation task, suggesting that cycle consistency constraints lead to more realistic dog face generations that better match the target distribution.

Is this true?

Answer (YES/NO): YES